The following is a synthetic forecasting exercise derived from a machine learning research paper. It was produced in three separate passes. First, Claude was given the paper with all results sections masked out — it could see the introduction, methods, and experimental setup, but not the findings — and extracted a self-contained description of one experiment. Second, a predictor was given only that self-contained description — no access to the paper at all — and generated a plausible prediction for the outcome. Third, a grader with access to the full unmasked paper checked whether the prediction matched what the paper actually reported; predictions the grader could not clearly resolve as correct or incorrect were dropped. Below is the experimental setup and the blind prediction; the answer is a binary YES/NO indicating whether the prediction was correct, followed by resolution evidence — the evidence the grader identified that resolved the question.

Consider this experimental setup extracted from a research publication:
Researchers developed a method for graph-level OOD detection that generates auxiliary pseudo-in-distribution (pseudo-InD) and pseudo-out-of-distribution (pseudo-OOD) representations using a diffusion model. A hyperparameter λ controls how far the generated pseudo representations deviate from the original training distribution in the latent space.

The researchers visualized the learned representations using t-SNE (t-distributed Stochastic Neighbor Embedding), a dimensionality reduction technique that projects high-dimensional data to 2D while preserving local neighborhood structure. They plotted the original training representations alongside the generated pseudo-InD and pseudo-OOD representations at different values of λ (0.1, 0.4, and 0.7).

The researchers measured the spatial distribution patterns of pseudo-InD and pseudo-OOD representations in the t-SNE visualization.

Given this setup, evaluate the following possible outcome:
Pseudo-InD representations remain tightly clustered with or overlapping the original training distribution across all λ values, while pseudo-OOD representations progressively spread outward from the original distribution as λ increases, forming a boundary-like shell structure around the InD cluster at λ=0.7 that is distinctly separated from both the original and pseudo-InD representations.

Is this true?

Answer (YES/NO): NO